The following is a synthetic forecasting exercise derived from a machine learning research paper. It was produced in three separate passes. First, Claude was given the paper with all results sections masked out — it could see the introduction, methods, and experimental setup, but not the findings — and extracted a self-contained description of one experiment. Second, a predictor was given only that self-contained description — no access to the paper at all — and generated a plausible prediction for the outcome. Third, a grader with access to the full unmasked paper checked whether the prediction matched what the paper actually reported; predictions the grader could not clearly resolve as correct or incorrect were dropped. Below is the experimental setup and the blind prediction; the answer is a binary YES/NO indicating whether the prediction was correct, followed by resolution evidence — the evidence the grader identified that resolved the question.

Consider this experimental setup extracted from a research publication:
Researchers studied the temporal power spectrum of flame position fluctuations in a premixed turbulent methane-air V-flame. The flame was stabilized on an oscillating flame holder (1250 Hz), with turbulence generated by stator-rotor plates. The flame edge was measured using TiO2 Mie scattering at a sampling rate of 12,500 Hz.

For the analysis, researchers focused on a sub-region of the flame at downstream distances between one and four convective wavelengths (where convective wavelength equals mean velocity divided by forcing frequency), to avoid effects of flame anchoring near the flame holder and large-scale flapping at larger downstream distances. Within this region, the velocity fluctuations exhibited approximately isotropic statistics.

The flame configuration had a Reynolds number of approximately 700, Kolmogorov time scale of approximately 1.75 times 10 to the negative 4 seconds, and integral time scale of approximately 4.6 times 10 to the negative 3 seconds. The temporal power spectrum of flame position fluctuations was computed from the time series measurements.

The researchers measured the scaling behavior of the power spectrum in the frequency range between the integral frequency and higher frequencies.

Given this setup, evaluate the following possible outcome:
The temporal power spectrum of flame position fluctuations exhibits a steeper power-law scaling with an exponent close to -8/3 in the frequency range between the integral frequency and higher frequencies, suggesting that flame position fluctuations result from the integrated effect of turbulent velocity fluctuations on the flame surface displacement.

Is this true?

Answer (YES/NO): NO